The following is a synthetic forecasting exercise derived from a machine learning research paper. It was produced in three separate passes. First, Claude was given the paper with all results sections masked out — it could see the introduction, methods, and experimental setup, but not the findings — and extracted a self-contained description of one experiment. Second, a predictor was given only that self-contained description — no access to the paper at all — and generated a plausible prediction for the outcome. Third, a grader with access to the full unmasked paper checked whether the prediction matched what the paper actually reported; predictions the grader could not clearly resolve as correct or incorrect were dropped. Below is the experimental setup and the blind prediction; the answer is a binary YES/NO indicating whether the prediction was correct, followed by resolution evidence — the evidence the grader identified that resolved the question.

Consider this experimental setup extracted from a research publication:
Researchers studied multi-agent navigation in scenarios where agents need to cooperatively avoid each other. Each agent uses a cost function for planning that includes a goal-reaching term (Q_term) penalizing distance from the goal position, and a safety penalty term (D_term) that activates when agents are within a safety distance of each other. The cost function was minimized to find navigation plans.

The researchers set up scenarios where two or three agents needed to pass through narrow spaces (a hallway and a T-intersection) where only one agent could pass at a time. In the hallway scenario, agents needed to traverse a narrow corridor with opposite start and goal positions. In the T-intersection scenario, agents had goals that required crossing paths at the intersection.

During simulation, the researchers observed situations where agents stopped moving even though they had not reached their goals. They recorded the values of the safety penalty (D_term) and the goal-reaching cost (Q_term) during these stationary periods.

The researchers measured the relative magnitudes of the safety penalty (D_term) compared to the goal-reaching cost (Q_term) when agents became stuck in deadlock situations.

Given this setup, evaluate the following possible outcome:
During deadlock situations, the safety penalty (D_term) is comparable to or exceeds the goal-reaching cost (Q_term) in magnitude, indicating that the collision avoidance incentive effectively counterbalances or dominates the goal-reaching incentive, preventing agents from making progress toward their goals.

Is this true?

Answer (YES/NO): YES